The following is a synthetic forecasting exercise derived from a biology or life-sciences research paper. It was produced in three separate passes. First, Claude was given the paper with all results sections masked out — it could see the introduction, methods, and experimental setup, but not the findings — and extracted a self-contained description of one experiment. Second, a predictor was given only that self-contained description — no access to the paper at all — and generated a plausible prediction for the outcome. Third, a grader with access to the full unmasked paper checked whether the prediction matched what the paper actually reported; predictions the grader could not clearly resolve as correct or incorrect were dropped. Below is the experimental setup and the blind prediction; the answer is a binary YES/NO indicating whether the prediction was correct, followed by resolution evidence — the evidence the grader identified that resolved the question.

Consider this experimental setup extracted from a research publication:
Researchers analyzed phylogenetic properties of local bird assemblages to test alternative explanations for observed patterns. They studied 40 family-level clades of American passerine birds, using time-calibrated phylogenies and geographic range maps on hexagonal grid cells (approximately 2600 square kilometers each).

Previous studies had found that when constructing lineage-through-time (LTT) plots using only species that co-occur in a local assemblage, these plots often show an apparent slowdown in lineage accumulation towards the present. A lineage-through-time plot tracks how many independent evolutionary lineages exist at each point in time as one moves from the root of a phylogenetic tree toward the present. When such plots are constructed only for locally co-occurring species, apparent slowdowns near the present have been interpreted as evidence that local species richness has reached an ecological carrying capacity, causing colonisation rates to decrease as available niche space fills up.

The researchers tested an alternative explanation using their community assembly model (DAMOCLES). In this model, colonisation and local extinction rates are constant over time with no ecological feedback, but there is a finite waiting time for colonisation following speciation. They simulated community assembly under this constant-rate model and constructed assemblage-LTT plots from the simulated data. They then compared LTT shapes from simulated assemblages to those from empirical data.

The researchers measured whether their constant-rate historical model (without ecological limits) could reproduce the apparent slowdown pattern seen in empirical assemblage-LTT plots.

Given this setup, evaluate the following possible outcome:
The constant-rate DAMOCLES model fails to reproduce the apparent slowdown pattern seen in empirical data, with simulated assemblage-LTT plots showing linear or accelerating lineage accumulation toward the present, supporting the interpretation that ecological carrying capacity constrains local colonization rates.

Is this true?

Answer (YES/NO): NO